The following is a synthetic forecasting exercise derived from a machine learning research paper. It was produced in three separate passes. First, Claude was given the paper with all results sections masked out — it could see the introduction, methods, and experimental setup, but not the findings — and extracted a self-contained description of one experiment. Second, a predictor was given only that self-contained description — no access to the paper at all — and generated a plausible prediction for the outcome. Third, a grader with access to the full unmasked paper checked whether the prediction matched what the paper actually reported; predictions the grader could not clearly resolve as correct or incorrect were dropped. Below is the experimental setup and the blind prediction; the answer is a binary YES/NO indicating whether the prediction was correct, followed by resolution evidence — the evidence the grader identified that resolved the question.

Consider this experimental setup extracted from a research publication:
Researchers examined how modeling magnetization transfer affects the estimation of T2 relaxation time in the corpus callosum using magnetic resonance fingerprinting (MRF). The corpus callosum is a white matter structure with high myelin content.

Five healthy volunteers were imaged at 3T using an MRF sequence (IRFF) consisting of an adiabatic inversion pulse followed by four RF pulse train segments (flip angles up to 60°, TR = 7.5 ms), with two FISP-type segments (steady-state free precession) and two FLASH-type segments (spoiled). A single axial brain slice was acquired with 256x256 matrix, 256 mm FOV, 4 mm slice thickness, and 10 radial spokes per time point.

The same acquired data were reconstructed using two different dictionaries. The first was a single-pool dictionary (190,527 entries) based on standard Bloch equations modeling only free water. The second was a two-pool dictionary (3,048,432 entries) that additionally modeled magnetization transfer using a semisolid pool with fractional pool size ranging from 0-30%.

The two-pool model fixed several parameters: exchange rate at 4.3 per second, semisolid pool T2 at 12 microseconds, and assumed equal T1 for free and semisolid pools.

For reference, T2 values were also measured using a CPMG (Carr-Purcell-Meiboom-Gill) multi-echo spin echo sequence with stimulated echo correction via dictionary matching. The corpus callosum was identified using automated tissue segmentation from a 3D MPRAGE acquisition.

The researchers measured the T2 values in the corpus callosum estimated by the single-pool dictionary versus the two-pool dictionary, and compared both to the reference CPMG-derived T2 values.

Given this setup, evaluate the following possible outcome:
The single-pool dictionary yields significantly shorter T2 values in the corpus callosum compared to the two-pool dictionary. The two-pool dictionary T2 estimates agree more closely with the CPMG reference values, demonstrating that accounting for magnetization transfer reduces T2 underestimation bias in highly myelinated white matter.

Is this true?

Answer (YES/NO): YES